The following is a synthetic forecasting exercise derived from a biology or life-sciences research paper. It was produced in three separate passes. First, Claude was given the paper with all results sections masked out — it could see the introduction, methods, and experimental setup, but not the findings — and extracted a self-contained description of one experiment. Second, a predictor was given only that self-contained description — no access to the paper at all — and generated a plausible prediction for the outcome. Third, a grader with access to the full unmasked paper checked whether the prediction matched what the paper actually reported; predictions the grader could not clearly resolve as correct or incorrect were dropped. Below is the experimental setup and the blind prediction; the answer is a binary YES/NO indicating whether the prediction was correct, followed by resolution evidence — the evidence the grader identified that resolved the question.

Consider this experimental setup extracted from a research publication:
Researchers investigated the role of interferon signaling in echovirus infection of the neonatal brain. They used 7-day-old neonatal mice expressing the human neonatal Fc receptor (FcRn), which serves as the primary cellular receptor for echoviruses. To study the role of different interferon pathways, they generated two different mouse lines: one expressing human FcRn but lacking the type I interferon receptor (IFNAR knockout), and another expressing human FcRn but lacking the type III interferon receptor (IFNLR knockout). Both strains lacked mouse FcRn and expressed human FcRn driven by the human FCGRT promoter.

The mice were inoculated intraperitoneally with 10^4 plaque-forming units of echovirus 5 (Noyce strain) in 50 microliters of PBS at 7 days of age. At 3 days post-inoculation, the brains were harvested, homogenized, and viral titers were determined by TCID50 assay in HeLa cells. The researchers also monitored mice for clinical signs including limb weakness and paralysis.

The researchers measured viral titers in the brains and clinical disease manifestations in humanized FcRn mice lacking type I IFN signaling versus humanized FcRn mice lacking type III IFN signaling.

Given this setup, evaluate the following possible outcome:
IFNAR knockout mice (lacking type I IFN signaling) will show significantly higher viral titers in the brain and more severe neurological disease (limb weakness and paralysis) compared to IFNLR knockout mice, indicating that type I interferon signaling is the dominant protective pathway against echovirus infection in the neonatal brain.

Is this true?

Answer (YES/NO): YES